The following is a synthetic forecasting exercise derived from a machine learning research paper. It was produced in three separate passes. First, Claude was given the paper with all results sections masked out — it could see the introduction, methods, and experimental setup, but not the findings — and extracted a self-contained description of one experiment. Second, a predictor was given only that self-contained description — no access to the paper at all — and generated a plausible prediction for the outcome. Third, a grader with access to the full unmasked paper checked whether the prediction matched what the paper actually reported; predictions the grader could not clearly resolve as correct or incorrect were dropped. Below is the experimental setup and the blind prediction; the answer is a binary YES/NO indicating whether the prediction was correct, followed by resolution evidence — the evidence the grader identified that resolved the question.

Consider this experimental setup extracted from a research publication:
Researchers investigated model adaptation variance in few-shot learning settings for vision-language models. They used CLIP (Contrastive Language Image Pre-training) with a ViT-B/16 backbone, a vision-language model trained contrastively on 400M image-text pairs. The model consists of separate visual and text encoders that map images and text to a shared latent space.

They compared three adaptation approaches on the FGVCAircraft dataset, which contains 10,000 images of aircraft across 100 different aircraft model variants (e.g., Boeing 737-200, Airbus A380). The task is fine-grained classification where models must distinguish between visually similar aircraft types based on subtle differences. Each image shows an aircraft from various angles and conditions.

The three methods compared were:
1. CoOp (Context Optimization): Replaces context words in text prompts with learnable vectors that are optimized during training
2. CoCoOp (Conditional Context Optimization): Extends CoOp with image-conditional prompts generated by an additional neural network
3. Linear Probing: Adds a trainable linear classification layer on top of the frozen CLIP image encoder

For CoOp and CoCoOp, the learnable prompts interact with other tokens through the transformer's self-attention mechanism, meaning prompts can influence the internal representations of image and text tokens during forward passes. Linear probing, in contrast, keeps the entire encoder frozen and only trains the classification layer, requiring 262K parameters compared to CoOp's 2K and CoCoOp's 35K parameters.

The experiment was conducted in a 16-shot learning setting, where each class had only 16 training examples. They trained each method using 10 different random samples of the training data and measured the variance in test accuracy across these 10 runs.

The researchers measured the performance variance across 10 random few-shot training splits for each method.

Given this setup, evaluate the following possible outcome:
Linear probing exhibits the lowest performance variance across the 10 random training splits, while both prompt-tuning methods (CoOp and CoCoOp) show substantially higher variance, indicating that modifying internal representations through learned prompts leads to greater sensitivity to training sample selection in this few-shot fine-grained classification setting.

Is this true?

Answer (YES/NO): YES